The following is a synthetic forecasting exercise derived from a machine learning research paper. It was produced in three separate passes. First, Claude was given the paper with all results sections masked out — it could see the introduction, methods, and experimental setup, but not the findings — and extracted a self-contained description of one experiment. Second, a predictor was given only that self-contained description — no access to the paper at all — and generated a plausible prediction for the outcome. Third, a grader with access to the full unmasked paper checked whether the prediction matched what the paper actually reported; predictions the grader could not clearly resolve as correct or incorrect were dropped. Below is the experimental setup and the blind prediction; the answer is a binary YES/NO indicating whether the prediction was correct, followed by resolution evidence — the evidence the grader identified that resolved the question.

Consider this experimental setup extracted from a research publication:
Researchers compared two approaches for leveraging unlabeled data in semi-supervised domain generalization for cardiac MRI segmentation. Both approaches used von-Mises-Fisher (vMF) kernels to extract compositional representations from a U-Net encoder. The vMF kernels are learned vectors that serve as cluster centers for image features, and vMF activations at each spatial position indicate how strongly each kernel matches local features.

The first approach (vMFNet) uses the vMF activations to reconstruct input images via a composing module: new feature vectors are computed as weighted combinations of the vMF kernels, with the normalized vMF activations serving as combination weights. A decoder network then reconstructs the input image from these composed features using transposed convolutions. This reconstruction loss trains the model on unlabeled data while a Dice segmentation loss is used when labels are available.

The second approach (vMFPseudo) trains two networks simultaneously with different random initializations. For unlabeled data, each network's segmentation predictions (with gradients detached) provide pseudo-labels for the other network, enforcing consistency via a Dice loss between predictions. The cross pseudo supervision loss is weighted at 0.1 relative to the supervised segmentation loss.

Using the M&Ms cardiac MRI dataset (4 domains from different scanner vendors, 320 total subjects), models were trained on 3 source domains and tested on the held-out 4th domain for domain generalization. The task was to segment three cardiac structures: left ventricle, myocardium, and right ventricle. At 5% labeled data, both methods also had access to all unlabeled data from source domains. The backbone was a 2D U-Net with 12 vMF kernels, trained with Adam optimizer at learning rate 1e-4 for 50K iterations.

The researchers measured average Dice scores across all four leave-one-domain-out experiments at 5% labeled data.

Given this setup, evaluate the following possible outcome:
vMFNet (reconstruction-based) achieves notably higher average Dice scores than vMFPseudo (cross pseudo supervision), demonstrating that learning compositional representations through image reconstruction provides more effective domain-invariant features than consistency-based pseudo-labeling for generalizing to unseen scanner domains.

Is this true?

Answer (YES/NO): NO